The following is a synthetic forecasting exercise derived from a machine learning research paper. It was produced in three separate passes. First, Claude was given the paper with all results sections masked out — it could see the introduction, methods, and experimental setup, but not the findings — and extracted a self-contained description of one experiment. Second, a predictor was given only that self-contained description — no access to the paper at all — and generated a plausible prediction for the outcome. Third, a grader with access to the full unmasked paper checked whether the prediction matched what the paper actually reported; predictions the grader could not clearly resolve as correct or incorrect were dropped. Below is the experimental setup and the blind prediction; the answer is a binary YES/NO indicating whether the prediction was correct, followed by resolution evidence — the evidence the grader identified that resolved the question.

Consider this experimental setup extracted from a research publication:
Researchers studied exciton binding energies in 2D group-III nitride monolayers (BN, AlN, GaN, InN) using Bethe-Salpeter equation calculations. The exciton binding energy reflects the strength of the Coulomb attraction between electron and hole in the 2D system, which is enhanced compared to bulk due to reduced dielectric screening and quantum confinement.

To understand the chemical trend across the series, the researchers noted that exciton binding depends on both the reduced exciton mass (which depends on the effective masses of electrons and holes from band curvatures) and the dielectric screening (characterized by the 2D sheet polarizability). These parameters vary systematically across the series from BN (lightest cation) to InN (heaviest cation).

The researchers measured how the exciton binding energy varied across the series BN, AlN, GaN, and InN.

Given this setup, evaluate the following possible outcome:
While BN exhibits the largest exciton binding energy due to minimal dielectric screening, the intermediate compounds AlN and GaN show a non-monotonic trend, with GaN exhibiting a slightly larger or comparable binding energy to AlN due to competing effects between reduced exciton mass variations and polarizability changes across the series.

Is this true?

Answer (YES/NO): NO